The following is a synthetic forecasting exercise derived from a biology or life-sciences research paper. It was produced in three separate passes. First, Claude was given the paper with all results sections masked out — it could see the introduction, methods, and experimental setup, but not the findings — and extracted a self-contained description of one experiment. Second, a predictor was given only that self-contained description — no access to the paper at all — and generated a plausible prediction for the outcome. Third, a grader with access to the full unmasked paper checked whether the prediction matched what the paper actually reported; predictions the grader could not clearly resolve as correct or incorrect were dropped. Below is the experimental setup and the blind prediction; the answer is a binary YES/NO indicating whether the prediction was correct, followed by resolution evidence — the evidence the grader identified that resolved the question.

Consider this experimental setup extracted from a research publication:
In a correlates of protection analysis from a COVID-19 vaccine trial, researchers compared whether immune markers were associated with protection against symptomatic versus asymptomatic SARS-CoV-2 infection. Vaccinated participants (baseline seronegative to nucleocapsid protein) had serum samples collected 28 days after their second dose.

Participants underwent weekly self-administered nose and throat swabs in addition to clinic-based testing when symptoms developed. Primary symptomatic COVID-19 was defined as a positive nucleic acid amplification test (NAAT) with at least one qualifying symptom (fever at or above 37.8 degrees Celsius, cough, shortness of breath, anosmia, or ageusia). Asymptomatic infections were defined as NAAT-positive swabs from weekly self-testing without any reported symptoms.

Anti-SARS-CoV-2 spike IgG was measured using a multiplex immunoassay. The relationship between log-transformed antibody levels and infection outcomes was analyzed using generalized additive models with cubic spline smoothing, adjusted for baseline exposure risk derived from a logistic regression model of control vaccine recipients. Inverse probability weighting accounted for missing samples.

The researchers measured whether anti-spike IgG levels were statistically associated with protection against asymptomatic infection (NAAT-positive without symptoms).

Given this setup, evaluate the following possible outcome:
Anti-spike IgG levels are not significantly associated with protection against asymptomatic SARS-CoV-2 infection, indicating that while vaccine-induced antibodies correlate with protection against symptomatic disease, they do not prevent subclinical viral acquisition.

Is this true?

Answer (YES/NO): YES